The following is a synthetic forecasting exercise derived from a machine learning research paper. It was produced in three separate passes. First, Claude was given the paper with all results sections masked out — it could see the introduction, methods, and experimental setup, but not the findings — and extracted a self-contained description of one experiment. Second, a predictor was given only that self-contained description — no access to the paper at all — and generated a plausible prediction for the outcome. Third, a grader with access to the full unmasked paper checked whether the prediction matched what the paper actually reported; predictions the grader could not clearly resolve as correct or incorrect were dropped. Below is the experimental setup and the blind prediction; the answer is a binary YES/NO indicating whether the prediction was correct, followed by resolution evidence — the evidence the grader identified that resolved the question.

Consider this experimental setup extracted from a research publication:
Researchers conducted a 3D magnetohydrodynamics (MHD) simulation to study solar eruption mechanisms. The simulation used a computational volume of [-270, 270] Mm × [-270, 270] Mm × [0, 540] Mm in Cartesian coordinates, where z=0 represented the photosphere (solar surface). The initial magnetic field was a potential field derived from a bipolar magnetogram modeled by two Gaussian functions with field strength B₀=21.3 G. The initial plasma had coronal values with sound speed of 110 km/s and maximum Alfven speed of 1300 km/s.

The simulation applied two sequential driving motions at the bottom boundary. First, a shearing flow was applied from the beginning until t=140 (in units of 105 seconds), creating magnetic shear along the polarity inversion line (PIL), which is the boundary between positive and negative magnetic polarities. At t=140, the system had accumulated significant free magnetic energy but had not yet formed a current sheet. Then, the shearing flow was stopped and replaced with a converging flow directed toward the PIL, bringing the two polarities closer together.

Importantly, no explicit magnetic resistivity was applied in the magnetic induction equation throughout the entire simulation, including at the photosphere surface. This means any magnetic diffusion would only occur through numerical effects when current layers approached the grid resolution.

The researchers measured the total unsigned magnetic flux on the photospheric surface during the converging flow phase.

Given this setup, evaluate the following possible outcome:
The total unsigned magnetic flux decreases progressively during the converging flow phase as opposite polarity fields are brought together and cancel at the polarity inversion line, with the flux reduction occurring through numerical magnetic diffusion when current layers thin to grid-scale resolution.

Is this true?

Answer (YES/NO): NO